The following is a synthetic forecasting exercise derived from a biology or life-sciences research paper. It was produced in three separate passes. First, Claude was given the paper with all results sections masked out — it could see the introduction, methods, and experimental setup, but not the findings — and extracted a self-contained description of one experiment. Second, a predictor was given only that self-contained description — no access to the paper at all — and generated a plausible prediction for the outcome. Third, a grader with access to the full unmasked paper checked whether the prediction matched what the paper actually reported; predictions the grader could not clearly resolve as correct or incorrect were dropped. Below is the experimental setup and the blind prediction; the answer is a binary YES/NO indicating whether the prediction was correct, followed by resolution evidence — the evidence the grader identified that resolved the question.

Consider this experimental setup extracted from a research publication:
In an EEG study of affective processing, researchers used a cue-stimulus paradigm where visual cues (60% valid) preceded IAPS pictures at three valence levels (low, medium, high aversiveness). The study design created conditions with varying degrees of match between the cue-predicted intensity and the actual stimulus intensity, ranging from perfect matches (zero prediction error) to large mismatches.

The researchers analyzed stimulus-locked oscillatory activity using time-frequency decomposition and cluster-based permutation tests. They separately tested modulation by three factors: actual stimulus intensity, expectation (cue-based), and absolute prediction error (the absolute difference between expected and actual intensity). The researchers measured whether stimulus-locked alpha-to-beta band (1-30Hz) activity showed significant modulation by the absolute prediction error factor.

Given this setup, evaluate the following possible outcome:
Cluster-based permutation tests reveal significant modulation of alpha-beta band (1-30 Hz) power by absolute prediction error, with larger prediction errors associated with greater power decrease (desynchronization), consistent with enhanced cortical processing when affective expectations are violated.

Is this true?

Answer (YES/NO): NO